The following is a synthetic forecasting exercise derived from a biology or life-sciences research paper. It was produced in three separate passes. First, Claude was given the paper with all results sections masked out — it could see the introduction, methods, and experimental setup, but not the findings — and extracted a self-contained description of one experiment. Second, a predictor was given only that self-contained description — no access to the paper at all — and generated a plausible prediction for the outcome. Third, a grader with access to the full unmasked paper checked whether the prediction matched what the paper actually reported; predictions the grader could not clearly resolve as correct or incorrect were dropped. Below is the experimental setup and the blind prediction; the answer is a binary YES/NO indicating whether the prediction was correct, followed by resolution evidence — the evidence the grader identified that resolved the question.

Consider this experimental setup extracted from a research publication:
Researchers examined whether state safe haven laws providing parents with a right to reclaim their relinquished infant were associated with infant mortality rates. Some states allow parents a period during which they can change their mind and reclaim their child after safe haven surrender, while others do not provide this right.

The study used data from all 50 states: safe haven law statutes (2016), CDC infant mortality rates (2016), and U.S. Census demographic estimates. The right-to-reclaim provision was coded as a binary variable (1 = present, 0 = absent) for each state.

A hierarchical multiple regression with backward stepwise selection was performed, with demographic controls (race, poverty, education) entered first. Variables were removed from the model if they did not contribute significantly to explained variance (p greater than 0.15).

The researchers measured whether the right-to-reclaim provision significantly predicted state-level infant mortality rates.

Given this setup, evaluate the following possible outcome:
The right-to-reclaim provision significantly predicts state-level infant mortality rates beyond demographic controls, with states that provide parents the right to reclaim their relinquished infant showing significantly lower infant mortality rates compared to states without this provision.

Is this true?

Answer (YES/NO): NO